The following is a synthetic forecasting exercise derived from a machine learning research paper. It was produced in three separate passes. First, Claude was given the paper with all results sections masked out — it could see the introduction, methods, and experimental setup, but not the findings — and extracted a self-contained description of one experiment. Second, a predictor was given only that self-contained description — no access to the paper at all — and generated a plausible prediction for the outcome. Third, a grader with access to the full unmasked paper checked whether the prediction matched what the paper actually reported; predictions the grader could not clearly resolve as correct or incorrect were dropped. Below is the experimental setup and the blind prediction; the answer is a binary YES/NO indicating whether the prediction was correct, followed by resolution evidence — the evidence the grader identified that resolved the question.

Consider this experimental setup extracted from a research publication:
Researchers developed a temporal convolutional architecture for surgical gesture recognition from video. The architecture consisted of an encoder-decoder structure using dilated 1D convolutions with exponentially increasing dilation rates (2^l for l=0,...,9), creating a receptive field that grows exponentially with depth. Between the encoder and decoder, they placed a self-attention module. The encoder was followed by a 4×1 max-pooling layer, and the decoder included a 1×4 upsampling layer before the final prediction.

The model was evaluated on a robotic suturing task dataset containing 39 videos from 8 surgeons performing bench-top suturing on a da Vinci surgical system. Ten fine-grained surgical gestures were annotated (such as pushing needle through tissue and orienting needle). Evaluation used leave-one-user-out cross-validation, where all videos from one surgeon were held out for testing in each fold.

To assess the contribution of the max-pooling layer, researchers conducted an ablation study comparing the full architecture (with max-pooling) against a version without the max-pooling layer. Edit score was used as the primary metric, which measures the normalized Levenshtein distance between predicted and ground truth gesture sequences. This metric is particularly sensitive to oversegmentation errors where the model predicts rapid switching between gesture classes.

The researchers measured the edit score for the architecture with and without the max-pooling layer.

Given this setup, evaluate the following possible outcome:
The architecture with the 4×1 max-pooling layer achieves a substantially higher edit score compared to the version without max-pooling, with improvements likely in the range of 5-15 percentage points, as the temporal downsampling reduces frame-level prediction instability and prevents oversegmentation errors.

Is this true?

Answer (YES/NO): YES